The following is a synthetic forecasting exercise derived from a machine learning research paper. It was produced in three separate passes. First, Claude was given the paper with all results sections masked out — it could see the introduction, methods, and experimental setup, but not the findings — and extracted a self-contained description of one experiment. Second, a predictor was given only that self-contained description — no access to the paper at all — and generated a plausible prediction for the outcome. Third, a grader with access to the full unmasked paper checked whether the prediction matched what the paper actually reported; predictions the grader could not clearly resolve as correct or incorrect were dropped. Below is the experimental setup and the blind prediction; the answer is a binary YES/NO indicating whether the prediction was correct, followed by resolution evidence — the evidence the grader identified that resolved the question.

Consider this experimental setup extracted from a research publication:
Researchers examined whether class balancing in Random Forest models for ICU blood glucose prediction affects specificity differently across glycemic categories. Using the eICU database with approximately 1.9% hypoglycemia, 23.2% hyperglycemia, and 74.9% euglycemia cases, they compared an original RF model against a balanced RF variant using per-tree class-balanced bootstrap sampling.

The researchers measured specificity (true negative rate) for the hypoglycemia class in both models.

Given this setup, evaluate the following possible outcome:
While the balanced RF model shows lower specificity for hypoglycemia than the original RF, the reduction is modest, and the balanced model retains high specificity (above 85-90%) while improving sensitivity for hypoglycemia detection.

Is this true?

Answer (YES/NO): NO